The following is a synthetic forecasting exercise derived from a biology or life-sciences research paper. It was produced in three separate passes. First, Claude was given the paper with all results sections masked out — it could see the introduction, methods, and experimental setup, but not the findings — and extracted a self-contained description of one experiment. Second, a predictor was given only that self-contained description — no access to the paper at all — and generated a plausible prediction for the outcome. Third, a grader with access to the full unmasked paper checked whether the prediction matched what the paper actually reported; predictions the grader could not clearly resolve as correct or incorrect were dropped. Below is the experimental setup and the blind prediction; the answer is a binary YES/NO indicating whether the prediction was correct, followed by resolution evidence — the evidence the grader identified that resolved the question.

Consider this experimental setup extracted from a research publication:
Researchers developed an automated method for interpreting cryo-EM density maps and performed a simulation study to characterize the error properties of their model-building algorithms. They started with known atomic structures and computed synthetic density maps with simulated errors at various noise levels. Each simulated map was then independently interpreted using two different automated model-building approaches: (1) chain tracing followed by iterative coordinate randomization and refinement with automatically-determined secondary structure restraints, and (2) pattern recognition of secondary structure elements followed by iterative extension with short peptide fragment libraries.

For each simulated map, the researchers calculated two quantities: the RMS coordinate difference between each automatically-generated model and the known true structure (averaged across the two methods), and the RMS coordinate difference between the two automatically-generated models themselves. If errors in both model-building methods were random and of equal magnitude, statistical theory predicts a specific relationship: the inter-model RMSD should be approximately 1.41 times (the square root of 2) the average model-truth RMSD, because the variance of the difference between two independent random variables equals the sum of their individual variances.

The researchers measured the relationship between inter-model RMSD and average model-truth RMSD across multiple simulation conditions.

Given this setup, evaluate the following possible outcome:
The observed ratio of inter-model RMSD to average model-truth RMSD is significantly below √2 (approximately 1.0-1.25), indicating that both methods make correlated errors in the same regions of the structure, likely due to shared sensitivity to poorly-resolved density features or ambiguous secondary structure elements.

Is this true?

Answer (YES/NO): NO